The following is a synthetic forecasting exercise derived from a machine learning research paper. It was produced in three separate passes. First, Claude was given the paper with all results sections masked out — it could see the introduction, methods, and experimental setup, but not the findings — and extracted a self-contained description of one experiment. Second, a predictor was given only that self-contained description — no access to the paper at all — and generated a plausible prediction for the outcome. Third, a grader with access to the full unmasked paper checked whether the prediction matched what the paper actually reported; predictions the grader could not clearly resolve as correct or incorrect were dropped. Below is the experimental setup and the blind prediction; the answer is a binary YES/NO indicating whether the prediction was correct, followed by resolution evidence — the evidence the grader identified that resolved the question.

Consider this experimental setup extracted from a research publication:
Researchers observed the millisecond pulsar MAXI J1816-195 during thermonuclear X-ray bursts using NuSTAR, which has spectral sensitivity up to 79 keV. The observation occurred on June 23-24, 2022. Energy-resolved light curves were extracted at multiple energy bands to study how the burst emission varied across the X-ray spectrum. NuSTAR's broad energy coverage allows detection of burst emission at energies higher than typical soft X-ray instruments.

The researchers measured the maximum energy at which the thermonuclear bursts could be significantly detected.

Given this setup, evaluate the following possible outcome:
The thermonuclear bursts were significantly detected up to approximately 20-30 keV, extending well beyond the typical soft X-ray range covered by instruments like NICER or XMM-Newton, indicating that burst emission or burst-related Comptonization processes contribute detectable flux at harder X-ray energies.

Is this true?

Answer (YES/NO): YES